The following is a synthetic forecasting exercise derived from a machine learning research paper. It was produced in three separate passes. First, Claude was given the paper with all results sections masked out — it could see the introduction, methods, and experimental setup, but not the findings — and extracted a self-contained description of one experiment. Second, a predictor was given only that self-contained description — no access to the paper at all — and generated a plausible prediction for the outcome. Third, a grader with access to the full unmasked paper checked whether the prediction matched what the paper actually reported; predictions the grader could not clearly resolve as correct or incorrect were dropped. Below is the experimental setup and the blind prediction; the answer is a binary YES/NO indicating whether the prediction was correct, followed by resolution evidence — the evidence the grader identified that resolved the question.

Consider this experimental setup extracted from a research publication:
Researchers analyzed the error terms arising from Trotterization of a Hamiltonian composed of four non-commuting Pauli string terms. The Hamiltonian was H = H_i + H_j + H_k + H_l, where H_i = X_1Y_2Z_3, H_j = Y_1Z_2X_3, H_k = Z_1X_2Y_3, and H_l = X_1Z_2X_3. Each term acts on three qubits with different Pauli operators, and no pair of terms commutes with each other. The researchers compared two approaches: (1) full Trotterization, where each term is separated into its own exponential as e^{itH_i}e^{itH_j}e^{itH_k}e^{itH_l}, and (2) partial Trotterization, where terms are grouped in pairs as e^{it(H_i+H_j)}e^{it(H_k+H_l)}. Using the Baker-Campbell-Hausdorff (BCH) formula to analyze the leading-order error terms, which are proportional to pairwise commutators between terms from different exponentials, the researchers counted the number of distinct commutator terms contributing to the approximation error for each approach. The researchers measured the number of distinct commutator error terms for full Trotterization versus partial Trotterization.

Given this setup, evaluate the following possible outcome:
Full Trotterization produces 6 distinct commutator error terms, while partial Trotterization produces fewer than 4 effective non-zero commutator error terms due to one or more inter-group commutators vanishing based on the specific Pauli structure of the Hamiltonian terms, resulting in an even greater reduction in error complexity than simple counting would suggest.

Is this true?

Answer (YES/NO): NO